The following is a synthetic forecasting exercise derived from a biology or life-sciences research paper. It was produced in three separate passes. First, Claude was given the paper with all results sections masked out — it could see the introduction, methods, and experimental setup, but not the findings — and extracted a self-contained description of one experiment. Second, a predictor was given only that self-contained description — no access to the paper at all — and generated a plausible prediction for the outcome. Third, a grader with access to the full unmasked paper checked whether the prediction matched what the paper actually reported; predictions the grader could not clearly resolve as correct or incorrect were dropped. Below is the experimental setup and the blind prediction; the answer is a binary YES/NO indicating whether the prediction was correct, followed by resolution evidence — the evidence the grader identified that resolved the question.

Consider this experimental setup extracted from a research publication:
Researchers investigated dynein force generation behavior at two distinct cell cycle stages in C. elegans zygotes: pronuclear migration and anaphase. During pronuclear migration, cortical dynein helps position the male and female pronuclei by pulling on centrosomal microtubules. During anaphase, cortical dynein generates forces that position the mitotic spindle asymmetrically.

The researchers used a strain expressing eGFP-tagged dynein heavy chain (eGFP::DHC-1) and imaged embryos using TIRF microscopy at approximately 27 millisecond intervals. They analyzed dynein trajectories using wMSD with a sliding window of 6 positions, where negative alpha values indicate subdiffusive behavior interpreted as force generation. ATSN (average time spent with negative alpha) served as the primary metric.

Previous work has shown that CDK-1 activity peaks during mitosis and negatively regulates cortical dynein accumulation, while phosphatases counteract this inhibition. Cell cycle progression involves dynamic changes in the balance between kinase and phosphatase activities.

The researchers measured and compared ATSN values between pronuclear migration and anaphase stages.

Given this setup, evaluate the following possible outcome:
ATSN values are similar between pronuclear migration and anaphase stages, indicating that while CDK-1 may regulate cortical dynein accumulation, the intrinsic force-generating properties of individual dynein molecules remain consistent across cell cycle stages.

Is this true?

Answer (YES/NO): NO